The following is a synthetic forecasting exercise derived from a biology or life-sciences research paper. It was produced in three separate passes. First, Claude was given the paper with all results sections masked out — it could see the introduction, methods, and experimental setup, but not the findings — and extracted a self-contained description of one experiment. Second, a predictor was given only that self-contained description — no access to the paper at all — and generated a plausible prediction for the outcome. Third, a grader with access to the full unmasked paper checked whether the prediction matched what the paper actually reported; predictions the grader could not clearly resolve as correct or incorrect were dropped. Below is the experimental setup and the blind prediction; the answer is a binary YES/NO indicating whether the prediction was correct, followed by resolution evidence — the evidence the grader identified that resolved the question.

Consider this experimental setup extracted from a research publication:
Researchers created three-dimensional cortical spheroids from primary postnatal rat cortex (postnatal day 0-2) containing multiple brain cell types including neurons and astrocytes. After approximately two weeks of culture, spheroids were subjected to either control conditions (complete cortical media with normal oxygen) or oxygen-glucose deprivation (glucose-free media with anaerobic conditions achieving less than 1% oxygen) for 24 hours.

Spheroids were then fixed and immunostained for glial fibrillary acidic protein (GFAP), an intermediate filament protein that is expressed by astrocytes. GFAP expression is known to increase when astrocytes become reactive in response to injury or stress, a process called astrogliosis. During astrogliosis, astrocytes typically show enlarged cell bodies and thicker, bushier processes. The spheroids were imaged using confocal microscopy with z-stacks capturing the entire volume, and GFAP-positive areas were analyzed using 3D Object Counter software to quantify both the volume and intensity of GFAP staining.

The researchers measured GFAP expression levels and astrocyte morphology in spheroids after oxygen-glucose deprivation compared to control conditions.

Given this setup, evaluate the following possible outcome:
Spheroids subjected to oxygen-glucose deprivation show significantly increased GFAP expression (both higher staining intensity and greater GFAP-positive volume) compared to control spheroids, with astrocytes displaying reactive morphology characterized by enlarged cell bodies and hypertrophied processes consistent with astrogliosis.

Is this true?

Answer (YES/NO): YES